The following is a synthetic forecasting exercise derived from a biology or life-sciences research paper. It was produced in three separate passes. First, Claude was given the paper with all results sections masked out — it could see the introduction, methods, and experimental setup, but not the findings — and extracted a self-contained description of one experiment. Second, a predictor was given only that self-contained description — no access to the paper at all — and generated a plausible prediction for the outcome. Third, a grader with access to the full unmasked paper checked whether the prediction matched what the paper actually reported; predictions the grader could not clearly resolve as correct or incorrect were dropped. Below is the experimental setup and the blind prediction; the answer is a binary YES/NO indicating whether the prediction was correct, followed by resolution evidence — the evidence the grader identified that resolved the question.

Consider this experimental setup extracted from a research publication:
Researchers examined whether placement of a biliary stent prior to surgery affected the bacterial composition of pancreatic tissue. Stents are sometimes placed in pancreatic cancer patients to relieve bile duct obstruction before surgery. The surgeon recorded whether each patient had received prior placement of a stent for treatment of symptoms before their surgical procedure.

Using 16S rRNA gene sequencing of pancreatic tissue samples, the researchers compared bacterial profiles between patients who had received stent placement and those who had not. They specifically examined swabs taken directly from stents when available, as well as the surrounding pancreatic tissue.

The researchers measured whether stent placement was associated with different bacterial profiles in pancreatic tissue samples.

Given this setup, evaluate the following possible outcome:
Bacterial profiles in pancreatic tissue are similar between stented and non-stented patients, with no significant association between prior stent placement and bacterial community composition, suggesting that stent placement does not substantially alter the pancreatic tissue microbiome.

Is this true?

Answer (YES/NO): NO